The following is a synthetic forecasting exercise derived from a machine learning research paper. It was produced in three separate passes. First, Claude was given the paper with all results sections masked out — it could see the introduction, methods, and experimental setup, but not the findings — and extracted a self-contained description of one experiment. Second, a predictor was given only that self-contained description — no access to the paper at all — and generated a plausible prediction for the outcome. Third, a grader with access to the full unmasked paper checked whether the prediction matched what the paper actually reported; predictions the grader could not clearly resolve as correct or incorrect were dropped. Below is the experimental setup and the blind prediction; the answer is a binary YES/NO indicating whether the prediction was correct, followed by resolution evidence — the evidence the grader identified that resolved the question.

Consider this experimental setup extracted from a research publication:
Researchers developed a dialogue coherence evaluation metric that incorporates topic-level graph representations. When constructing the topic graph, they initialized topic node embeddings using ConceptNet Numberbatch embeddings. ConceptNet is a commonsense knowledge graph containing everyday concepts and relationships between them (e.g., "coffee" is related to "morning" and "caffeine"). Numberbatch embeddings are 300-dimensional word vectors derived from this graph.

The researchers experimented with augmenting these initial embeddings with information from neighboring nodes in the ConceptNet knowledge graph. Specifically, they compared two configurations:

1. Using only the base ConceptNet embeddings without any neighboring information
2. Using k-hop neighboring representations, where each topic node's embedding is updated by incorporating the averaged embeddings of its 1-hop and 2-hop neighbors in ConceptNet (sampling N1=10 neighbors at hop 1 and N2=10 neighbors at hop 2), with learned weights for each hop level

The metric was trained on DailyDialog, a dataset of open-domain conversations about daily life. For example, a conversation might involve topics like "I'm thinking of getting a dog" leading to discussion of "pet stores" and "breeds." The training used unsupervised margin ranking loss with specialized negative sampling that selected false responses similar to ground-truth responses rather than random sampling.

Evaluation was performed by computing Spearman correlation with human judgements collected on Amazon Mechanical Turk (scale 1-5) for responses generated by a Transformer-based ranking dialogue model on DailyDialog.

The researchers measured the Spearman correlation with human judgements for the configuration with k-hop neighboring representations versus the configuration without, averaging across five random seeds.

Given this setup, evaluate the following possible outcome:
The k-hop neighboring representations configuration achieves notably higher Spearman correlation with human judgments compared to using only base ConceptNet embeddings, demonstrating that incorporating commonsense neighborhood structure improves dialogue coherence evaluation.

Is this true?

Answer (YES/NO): NO